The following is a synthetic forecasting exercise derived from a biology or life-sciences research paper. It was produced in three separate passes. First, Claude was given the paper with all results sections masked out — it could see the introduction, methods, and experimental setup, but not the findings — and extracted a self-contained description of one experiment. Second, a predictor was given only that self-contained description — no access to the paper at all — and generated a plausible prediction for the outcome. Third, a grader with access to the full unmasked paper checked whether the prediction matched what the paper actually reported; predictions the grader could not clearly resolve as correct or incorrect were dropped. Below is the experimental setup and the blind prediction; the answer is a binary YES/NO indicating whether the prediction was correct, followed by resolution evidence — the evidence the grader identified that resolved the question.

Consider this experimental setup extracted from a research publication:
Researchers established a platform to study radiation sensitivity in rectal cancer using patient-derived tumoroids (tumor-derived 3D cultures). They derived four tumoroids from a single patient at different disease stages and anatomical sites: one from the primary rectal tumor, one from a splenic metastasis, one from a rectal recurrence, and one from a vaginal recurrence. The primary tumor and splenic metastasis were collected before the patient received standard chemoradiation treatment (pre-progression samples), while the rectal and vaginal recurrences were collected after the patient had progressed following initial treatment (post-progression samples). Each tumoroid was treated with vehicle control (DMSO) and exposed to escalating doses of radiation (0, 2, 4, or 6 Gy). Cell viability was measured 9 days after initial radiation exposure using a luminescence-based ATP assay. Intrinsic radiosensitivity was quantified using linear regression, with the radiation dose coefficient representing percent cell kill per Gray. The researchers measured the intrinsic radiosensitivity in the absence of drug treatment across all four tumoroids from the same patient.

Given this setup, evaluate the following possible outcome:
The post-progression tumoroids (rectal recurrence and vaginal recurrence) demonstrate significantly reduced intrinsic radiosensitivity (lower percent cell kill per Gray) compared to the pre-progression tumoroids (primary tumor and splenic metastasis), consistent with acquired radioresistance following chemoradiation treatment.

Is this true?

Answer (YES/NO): NO